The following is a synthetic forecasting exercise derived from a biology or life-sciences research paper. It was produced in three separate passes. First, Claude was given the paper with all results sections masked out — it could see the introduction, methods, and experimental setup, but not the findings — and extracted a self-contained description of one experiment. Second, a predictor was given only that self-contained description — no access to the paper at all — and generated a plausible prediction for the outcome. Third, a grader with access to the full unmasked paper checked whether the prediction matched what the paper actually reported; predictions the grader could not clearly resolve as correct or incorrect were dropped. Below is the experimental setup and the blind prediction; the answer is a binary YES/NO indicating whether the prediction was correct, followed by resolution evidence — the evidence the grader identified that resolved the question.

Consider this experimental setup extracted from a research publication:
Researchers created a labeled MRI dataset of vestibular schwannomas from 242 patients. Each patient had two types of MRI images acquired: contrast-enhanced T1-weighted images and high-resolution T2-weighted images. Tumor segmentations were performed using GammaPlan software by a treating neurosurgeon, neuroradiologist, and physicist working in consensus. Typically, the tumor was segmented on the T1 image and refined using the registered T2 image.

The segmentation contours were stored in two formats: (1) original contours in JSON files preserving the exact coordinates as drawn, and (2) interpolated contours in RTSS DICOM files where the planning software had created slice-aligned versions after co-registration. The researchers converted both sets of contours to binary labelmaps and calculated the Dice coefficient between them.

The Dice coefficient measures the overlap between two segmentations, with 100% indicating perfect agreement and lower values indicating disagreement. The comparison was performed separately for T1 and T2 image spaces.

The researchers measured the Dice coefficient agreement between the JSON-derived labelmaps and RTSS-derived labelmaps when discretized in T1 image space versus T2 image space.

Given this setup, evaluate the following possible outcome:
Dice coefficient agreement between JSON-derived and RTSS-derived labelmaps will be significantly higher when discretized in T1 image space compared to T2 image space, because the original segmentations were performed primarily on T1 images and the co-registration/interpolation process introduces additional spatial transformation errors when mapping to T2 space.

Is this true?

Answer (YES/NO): YES